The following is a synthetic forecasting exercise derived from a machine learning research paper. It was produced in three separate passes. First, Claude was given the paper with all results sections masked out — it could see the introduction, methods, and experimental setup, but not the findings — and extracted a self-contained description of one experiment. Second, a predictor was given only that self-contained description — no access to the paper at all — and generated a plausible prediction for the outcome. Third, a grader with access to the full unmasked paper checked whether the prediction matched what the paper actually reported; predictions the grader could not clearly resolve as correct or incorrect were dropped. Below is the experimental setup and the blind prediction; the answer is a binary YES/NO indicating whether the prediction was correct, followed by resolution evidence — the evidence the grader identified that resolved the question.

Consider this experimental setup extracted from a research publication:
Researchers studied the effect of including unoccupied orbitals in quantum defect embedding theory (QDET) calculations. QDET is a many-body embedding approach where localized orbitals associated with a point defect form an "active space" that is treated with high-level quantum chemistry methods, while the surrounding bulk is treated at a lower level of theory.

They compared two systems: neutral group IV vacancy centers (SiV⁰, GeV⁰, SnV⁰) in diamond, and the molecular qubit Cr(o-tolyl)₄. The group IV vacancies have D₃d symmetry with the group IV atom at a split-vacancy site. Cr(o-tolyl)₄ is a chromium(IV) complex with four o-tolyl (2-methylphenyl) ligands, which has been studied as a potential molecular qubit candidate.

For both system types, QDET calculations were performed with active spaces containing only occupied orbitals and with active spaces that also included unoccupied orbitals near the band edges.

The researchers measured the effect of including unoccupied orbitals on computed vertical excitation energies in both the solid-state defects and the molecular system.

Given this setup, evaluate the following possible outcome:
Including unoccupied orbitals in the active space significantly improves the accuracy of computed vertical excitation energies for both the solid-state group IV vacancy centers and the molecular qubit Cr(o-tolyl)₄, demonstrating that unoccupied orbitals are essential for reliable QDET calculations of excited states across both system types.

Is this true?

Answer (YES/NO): NO